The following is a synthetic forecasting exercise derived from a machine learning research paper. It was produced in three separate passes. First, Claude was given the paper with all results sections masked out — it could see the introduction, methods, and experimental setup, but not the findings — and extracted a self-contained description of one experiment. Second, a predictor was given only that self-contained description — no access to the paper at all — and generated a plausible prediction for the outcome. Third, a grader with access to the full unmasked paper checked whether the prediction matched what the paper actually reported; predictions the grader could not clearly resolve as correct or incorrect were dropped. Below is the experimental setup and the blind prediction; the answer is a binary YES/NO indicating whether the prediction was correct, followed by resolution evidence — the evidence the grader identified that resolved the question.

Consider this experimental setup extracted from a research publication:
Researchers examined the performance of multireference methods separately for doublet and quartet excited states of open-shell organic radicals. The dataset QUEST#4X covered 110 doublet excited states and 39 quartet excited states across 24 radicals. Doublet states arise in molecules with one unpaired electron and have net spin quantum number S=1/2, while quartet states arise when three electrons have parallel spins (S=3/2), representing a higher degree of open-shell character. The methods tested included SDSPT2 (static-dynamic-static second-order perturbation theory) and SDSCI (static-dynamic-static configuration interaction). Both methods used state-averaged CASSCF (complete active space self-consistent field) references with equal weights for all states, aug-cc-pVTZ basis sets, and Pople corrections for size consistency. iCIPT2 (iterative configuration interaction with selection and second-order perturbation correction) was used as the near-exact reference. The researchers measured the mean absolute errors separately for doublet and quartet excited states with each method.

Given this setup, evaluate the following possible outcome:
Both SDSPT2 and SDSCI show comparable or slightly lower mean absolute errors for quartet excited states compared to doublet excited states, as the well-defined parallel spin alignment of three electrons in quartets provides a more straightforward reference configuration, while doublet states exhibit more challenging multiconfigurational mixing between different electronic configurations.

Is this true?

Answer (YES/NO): NO